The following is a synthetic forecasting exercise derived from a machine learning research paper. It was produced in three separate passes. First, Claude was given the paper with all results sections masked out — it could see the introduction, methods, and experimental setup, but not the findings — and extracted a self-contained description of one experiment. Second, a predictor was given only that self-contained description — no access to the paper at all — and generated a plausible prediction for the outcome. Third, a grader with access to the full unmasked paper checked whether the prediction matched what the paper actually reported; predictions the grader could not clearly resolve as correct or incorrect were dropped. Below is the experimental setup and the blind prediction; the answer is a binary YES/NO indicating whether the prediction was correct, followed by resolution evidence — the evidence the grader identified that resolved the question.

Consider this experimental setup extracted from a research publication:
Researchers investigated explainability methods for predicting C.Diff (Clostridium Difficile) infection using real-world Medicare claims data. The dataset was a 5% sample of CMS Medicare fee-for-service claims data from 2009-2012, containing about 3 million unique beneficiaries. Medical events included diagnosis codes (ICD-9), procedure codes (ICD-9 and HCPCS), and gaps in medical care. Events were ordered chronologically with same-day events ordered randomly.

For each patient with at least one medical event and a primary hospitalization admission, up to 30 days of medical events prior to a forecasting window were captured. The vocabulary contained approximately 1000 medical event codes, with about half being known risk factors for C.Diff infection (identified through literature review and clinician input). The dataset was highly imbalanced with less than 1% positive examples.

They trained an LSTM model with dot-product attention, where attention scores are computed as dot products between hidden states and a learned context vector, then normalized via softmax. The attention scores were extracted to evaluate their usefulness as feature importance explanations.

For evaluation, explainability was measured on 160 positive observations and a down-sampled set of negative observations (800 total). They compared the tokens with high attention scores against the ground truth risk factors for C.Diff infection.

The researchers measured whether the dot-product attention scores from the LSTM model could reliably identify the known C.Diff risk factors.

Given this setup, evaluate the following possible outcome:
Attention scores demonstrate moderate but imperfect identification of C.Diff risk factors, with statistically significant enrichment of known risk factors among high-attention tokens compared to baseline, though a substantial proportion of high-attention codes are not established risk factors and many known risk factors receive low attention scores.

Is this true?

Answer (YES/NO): NO